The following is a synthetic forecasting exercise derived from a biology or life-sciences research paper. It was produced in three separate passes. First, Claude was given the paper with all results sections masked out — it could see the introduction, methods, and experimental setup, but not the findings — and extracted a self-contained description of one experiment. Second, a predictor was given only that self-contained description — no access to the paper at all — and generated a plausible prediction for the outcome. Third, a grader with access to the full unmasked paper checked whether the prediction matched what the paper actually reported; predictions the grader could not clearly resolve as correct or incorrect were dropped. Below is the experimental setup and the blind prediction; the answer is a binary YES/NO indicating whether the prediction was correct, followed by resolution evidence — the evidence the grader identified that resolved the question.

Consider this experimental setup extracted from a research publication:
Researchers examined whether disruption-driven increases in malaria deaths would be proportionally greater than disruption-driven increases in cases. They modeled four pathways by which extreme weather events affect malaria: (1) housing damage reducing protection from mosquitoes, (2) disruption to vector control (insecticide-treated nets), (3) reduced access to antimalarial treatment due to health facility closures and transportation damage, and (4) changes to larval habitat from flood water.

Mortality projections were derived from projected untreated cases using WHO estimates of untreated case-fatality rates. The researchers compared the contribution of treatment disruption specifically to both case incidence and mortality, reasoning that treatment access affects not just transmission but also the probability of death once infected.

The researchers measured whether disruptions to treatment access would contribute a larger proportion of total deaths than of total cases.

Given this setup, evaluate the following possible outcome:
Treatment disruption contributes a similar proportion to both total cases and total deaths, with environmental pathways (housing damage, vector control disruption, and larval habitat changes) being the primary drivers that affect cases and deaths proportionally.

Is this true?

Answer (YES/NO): NO